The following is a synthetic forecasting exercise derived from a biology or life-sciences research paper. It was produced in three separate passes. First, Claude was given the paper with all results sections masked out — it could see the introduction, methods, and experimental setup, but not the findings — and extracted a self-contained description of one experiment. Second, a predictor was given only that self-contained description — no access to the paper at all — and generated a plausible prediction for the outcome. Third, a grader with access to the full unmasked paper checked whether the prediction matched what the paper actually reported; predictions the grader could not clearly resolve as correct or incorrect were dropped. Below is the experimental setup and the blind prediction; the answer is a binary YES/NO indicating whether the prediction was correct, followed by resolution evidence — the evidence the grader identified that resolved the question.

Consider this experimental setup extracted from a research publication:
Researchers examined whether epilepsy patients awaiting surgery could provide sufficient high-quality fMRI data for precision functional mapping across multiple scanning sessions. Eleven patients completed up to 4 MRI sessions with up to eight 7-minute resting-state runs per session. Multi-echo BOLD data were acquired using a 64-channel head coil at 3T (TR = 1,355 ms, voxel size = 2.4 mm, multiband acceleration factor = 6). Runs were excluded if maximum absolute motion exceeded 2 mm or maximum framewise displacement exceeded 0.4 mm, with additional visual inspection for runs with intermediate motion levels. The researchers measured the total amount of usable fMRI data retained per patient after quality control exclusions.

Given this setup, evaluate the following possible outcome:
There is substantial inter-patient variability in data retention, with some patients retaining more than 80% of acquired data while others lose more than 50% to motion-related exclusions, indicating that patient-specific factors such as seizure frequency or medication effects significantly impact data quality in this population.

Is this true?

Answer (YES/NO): NO